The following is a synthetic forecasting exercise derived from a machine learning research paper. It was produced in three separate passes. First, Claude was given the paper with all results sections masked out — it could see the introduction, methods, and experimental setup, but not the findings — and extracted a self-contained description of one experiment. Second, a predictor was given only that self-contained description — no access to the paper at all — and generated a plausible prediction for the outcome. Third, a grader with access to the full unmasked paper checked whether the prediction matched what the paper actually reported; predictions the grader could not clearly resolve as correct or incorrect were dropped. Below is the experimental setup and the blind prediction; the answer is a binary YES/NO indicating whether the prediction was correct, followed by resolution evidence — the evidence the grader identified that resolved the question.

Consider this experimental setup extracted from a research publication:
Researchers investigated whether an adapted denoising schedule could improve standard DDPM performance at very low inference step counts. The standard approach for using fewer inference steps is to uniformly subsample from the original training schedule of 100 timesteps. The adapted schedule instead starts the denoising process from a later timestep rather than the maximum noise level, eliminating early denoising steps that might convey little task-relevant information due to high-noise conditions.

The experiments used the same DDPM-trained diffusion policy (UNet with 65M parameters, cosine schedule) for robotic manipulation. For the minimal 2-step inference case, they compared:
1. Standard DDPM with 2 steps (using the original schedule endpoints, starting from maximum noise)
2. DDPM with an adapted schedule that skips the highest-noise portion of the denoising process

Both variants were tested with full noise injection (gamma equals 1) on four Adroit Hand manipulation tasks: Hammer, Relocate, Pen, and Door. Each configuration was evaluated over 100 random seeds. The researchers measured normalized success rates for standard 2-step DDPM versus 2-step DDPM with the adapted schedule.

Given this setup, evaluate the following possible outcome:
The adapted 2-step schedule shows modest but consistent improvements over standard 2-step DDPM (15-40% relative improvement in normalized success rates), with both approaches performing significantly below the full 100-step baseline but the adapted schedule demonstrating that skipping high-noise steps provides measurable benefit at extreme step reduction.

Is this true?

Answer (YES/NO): NO